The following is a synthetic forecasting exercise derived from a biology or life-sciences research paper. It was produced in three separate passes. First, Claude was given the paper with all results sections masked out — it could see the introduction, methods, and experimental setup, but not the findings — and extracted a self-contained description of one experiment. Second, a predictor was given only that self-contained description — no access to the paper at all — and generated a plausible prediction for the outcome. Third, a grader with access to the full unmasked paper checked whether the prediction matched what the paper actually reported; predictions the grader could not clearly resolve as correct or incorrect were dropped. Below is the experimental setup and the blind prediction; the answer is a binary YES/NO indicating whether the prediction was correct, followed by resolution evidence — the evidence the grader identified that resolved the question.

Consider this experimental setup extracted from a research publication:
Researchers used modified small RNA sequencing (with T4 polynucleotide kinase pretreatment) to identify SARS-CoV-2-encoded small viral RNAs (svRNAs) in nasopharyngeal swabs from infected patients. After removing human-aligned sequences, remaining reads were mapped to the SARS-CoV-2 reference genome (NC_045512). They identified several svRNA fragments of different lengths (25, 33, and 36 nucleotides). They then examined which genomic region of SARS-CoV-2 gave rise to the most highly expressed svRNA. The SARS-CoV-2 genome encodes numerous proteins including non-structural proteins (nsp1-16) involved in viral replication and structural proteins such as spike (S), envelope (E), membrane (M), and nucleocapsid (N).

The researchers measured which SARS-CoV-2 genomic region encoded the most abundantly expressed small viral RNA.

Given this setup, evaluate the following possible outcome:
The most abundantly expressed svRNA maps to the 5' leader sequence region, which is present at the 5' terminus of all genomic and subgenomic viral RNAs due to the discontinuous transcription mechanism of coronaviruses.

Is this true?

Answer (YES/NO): NO